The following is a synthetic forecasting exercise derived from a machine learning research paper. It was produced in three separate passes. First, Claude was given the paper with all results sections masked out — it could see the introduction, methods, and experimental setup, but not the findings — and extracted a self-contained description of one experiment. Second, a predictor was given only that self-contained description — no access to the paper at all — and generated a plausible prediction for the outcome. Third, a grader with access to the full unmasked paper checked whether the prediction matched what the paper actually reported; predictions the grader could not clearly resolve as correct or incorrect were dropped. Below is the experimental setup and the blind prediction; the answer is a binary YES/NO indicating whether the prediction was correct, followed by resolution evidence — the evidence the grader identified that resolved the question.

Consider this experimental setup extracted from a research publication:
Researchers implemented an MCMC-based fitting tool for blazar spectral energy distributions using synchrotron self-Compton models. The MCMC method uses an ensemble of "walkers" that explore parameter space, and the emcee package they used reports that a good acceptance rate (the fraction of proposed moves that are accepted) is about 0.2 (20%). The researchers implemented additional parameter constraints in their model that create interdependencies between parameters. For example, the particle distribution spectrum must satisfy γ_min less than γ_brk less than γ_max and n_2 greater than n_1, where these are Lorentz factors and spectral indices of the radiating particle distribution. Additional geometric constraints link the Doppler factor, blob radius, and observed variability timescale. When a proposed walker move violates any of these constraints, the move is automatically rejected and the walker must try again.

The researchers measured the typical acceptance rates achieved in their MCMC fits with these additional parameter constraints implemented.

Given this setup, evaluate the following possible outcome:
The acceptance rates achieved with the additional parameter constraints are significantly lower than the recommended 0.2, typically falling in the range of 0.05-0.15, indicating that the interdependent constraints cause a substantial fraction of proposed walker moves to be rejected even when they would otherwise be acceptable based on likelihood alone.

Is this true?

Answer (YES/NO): YES